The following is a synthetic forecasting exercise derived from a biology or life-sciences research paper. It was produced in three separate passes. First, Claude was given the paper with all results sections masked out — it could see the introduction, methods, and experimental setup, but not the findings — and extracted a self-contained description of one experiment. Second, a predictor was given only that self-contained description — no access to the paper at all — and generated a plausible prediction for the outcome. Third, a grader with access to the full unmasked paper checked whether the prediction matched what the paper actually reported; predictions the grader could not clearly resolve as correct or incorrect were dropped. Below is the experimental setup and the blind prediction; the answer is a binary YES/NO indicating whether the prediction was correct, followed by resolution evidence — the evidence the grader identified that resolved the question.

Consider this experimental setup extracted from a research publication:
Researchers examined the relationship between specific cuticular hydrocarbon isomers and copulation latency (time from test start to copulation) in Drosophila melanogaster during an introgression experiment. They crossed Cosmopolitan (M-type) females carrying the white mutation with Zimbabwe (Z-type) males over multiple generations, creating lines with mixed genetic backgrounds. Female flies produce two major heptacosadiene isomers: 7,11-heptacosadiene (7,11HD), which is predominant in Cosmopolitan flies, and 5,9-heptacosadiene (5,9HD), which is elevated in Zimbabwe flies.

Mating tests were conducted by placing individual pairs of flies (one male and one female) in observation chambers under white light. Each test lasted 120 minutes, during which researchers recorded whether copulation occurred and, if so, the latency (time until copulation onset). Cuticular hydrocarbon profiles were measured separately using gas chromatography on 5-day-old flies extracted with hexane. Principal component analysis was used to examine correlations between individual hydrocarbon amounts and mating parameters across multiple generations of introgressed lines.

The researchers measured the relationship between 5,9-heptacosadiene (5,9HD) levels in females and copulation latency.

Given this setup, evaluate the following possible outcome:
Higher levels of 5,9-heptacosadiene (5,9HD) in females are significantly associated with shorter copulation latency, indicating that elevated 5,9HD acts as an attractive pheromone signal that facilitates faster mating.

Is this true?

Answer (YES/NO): NO